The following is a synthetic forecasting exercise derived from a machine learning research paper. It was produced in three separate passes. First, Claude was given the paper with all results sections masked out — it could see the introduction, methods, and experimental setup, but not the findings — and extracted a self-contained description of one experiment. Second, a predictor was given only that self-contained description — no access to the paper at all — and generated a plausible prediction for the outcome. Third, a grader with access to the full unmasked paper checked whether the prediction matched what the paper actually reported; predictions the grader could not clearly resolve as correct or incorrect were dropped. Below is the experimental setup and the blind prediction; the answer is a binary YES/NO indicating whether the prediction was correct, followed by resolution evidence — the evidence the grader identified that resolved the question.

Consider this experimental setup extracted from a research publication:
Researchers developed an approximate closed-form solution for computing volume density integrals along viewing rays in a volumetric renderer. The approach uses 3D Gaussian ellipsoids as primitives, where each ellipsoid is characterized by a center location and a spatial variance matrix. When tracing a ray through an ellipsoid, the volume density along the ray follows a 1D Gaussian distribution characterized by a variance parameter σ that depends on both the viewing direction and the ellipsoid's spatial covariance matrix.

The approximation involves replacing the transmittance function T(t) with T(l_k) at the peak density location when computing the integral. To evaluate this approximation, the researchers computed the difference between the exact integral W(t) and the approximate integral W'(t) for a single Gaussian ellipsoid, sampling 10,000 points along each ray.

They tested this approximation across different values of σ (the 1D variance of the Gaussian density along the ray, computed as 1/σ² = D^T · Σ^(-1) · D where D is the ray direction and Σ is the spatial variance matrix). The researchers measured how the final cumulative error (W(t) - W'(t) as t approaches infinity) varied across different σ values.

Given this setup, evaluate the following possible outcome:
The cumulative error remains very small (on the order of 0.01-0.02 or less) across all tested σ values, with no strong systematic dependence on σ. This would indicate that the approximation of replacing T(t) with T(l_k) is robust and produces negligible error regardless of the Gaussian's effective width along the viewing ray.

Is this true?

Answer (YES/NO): NO